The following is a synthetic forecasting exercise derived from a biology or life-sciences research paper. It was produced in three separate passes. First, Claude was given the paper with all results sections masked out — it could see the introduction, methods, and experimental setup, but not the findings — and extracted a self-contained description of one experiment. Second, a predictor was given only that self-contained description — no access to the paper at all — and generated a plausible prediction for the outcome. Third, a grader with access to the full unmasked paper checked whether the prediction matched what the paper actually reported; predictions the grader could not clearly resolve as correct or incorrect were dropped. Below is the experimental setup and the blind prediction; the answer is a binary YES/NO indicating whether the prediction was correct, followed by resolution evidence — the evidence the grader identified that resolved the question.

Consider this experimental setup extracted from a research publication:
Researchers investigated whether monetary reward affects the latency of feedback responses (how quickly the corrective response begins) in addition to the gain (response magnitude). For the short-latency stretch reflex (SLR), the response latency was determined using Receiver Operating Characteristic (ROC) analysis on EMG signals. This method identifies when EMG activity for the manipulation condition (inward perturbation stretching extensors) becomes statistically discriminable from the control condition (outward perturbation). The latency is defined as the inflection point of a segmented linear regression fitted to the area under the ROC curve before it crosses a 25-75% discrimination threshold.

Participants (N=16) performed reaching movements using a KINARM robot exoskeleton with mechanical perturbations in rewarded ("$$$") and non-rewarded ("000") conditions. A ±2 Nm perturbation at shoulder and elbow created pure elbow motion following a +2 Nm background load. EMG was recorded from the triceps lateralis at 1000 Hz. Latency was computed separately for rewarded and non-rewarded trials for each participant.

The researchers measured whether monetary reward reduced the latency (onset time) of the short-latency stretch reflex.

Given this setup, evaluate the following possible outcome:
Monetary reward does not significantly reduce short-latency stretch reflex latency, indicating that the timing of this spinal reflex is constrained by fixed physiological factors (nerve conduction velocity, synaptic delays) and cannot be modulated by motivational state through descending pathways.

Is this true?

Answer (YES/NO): YES